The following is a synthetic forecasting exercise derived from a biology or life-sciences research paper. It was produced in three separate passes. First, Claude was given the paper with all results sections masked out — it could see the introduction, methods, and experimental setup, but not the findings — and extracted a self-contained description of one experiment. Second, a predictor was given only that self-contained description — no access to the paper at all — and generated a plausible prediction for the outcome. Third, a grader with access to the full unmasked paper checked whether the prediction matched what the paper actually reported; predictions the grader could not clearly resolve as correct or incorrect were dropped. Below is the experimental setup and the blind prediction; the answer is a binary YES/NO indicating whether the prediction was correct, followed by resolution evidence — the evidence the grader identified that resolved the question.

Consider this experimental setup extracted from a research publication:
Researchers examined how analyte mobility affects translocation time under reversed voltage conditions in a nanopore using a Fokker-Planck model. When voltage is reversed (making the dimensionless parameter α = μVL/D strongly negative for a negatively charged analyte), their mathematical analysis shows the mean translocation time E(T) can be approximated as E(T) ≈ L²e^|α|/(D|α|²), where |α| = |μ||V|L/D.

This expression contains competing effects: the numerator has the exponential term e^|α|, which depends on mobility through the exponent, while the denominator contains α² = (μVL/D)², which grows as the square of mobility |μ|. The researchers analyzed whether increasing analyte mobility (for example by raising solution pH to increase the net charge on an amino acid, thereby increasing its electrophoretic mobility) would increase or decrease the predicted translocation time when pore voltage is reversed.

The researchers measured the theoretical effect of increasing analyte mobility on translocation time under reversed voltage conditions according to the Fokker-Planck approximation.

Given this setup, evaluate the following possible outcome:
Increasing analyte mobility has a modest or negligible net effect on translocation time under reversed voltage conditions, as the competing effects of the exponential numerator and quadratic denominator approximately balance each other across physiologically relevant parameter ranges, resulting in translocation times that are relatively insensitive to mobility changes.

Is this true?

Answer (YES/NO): NO